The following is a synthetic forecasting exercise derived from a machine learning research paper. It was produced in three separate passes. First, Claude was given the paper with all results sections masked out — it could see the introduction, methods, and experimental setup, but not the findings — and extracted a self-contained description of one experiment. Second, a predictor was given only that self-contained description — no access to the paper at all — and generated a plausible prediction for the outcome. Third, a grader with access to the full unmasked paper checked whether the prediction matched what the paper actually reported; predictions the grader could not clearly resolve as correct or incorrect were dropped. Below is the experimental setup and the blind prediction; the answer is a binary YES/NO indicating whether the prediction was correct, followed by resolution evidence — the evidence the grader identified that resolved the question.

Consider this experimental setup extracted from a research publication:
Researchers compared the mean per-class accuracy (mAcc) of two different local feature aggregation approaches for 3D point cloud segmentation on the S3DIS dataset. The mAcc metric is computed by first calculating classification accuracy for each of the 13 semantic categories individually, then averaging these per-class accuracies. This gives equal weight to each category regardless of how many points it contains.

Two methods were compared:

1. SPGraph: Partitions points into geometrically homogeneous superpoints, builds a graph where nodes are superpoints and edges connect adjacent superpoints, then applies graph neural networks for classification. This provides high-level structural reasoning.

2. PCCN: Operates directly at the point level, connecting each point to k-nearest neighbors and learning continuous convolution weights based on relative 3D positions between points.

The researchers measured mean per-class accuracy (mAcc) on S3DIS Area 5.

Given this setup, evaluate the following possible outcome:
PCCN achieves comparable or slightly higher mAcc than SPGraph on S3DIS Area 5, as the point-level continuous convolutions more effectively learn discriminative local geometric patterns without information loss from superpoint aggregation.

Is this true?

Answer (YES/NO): YES